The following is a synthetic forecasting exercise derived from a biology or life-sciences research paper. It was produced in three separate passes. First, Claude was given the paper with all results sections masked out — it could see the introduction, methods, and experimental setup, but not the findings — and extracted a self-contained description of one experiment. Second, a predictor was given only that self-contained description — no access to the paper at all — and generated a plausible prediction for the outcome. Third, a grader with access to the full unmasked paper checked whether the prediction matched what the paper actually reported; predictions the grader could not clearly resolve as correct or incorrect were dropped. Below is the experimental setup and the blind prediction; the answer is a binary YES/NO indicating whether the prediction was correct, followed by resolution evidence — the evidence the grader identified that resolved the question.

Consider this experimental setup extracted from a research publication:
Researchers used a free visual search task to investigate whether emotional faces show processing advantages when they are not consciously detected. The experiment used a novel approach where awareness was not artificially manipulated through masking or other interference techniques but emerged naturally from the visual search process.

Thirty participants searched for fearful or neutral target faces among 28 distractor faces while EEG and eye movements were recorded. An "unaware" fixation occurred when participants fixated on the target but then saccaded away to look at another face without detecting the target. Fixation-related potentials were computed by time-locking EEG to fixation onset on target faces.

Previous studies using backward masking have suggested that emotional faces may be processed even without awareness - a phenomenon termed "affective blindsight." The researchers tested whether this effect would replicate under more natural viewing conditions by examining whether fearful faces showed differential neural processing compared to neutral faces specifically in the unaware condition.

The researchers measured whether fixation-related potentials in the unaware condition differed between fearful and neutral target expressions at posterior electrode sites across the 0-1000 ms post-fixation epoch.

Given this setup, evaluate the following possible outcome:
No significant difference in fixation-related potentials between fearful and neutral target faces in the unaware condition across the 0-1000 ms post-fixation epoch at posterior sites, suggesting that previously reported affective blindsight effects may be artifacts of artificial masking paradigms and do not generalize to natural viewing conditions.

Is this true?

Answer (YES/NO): YES